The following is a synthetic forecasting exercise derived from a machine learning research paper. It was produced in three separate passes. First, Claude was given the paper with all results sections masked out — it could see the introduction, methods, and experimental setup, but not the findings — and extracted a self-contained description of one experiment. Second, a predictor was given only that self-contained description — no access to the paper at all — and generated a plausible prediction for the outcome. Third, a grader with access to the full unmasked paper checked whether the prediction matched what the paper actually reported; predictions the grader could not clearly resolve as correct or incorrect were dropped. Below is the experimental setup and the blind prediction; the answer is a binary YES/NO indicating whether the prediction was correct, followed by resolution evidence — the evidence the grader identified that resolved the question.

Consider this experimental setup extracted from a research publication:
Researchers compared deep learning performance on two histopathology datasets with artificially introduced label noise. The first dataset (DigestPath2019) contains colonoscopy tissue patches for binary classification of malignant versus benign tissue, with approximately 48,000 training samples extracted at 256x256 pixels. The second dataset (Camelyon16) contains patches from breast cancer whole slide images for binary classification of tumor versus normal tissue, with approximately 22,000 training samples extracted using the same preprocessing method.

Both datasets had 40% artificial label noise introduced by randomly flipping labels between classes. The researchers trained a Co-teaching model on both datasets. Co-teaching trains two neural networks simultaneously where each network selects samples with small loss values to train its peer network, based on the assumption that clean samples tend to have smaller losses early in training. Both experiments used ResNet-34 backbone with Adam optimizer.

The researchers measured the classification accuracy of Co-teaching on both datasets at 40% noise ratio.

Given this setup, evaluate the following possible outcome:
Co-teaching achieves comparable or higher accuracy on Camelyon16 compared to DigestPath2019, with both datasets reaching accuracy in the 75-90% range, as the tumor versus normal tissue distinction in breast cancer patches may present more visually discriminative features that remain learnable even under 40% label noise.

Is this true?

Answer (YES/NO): NO